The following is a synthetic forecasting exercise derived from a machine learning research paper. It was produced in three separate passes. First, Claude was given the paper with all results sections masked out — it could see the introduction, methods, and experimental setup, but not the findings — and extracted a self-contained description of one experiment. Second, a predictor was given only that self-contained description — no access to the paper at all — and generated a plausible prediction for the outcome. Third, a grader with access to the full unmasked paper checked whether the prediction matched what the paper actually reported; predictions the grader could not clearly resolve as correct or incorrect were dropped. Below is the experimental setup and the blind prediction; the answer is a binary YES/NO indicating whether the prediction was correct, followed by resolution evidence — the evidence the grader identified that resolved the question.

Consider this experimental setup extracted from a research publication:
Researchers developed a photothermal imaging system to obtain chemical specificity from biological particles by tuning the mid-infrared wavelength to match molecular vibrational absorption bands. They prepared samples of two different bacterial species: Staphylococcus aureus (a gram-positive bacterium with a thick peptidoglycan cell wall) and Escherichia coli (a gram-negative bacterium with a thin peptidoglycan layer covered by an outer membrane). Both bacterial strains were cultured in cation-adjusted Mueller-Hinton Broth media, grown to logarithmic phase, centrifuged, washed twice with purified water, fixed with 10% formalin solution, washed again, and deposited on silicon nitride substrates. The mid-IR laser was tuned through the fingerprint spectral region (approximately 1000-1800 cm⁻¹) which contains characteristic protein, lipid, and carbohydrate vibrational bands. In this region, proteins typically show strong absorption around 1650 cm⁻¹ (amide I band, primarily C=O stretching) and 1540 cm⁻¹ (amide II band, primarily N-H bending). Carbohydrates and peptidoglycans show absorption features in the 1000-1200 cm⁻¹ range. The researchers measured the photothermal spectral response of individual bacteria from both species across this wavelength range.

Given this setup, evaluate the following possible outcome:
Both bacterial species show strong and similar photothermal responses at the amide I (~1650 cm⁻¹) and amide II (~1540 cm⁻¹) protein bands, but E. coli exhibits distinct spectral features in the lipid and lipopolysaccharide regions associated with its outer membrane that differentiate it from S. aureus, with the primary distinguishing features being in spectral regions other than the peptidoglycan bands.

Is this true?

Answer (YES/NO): NO